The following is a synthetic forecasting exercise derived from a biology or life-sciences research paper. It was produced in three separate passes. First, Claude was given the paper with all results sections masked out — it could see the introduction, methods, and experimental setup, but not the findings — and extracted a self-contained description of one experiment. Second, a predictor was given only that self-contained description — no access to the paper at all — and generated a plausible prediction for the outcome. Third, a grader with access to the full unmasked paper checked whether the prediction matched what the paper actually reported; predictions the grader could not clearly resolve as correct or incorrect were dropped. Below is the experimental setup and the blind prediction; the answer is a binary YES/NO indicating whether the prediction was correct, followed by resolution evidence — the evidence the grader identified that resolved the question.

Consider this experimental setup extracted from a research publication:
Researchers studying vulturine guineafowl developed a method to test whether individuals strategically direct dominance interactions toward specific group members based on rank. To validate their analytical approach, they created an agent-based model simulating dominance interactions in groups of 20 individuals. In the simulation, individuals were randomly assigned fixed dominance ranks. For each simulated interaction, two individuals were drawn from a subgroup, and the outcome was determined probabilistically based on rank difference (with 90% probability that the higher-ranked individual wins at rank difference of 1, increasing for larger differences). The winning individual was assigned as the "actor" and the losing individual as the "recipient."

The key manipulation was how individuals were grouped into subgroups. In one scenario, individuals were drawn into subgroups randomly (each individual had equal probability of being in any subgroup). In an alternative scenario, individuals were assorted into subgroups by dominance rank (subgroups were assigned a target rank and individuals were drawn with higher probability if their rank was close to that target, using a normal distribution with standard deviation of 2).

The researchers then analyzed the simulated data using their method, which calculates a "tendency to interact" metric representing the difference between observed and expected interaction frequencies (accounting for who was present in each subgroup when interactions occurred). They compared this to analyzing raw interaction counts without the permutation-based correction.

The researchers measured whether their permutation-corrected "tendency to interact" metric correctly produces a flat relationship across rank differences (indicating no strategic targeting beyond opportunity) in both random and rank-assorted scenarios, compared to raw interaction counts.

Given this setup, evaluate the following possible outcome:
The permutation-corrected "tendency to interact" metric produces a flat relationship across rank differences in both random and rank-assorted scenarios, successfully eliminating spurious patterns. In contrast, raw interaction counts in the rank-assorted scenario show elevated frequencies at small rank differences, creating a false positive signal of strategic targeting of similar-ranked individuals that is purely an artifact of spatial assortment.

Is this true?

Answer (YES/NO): YES